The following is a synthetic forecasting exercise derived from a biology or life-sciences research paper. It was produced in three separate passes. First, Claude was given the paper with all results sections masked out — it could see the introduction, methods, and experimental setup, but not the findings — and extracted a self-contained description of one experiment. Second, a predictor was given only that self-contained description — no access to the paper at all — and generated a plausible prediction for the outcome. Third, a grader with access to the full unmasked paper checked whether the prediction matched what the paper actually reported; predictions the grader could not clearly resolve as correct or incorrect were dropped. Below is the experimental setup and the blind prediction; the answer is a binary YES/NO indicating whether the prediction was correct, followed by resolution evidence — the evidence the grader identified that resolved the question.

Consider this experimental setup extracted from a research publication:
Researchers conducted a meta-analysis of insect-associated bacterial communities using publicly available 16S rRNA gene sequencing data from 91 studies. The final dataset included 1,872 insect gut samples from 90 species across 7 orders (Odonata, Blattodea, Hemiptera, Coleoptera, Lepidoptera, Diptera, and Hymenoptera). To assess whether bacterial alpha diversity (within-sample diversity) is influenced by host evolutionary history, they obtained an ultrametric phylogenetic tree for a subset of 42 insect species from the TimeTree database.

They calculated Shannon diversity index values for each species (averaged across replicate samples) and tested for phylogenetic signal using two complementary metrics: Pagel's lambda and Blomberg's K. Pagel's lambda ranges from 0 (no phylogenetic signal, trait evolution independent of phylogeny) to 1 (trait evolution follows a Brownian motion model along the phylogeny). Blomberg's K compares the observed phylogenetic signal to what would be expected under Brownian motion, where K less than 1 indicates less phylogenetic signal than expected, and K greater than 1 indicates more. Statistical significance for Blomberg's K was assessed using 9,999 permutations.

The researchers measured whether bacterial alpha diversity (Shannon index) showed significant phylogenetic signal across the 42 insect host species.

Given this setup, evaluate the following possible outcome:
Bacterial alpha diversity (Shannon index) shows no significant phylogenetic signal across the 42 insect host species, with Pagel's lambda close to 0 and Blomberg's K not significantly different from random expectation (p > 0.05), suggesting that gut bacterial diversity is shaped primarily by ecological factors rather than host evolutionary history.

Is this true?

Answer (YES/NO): NO